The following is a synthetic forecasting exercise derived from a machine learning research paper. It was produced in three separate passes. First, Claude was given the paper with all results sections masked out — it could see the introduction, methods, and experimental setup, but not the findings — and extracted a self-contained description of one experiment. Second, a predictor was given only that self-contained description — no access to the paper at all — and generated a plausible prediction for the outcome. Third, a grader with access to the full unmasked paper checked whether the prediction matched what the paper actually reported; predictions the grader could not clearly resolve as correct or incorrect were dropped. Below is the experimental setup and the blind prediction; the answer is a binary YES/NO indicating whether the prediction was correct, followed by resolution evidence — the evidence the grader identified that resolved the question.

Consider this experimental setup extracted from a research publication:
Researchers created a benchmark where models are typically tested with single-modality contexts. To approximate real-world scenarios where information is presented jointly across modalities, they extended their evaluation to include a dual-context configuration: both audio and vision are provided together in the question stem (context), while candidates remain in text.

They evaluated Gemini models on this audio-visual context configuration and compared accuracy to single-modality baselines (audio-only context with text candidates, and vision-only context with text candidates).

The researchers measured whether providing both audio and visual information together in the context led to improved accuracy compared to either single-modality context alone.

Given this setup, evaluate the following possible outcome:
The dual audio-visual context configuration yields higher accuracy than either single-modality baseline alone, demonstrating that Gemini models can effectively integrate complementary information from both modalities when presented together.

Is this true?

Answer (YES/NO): NO